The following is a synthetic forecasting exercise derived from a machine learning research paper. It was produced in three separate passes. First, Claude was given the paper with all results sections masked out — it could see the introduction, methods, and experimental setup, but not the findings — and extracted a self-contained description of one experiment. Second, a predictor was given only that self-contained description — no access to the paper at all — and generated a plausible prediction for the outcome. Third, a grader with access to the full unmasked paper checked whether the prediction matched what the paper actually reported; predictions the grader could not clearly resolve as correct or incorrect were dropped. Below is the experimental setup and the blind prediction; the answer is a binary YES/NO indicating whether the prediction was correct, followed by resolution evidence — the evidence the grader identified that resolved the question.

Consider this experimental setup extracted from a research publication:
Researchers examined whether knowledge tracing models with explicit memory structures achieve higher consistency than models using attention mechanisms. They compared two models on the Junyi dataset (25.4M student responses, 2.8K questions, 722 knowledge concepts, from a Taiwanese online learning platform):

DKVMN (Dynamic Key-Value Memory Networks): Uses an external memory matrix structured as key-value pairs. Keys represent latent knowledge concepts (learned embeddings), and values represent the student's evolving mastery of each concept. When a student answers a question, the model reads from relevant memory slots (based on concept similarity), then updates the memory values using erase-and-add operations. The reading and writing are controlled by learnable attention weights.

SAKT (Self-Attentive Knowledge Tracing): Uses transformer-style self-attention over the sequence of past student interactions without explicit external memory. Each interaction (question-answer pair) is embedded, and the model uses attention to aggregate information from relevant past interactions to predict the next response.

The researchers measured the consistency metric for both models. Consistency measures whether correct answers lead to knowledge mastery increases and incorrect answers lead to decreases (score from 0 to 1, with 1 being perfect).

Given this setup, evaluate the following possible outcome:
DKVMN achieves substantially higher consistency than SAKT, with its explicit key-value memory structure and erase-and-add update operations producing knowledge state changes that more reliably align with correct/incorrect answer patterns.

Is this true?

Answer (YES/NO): YES